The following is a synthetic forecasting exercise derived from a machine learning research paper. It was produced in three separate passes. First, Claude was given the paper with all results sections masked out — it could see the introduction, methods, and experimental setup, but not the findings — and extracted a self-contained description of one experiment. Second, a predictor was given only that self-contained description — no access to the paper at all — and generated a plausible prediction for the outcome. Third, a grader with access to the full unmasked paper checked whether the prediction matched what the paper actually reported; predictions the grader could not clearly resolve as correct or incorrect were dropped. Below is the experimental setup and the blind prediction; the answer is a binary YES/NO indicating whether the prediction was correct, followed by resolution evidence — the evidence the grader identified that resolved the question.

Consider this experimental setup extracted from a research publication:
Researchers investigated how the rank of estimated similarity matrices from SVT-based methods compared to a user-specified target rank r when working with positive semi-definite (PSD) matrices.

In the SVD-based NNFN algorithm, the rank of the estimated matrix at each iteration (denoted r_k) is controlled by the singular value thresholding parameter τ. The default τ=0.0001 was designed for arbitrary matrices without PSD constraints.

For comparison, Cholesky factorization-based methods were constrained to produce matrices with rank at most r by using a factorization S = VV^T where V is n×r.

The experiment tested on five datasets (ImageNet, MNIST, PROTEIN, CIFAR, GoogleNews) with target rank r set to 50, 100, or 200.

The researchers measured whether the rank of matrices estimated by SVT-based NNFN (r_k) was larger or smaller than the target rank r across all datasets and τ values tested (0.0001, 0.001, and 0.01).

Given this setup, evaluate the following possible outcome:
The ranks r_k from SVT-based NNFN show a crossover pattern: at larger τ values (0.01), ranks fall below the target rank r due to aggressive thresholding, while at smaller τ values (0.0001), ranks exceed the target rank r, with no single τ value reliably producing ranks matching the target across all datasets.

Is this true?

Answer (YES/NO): NO